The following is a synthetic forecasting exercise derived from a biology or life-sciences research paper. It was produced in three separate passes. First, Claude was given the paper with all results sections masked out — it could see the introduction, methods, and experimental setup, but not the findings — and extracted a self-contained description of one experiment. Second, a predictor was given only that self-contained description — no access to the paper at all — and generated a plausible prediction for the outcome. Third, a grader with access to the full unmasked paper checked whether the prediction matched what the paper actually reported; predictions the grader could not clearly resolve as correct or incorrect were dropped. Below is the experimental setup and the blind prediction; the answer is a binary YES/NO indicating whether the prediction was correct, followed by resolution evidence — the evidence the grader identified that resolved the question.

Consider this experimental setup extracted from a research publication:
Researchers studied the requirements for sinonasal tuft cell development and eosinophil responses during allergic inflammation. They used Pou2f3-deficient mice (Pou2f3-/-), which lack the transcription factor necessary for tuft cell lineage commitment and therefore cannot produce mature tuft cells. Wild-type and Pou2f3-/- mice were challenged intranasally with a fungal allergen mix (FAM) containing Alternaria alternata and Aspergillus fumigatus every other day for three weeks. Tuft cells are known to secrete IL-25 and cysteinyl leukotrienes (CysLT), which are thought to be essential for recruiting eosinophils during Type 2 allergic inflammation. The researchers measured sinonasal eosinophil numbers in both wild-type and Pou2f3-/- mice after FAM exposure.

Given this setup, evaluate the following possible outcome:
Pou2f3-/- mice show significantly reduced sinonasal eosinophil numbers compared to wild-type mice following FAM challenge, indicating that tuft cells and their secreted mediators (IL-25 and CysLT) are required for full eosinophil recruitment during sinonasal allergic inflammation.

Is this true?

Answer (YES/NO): YES